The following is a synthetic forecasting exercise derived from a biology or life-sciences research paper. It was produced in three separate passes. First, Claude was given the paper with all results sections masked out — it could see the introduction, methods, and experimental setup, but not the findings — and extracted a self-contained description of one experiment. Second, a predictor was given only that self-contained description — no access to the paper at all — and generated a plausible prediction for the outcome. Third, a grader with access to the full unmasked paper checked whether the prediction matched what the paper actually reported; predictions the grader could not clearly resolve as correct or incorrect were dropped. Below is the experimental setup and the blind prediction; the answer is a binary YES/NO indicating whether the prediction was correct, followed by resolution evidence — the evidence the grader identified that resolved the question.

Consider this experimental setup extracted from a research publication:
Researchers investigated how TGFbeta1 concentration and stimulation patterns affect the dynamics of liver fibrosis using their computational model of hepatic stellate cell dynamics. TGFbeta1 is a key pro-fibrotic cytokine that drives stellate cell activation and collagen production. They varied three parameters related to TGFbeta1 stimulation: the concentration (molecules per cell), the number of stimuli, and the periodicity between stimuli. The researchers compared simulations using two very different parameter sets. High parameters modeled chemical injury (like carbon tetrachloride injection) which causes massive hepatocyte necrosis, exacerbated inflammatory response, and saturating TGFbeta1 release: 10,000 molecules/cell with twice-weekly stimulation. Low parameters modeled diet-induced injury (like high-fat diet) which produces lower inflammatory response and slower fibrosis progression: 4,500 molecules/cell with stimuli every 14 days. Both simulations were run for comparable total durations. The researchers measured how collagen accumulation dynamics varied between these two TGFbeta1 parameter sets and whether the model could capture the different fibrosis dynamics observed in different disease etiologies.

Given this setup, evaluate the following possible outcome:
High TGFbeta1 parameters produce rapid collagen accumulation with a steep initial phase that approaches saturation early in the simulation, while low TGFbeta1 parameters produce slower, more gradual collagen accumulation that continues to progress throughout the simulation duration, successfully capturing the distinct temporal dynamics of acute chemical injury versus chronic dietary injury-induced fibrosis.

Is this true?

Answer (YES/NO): NO